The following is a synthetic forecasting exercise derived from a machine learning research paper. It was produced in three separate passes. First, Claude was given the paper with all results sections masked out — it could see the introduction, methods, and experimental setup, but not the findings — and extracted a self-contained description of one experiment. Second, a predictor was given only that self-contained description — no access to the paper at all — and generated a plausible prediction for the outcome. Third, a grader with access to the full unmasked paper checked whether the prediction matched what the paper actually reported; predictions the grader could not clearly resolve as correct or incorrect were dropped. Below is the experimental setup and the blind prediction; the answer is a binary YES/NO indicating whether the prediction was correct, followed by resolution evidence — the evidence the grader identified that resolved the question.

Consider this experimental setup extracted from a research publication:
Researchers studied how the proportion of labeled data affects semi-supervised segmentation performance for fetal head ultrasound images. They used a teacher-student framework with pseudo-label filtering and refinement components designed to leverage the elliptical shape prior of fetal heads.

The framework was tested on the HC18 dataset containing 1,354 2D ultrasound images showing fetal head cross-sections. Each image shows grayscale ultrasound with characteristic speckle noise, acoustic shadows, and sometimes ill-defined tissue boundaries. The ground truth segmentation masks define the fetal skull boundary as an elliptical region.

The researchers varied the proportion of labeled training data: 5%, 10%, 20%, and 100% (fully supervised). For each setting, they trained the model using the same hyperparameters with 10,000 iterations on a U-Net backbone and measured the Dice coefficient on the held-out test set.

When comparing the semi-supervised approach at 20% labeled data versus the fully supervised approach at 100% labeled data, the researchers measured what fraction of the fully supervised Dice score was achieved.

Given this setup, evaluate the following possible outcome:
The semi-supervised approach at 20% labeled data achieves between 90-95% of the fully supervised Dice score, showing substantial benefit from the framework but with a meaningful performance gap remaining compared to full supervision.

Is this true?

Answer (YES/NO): NO